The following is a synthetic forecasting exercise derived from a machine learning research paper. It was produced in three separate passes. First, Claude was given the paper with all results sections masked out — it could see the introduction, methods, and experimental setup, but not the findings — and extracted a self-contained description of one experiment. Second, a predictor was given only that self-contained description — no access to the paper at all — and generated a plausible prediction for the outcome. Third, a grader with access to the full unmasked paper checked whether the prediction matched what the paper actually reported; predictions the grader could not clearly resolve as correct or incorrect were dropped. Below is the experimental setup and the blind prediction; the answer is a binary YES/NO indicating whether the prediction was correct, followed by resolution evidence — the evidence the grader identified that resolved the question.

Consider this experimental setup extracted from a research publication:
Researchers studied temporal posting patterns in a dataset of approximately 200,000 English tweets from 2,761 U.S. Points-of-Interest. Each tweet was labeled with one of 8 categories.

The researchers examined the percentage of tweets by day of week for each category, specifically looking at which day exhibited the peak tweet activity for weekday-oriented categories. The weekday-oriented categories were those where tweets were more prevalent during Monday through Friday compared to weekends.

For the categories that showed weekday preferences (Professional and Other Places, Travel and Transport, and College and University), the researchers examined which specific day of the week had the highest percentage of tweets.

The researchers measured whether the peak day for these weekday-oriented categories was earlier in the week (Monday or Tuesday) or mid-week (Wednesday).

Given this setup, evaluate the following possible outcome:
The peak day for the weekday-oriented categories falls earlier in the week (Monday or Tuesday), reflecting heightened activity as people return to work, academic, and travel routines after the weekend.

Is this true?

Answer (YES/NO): NO